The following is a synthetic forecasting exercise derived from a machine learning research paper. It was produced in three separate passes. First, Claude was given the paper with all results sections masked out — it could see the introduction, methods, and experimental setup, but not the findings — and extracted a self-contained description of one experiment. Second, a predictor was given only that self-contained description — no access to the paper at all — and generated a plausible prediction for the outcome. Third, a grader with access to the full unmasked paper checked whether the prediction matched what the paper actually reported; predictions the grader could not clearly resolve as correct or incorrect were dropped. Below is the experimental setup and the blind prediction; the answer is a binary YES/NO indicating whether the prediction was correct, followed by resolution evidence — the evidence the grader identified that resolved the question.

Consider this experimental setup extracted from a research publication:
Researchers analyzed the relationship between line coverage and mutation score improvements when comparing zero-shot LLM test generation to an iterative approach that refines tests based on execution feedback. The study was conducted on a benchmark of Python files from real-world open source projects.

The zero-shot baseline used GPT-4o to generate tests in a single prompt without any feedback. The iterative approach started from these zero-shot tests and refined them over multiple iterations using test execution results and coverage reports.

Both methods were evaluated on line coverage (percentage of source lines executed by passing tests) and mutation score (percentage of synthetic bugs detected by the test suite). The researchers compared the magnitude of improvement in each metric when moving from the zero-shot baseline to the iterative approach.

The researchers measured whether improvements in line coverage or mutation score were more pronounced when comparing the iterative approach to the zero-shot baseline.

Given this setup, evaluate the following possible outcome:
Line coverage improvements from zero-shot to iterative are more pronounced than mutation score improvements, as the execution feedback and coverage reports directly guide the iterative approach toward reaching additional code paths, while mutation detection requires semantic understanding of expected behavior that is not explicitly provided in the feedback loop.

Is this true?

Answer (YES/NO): NO